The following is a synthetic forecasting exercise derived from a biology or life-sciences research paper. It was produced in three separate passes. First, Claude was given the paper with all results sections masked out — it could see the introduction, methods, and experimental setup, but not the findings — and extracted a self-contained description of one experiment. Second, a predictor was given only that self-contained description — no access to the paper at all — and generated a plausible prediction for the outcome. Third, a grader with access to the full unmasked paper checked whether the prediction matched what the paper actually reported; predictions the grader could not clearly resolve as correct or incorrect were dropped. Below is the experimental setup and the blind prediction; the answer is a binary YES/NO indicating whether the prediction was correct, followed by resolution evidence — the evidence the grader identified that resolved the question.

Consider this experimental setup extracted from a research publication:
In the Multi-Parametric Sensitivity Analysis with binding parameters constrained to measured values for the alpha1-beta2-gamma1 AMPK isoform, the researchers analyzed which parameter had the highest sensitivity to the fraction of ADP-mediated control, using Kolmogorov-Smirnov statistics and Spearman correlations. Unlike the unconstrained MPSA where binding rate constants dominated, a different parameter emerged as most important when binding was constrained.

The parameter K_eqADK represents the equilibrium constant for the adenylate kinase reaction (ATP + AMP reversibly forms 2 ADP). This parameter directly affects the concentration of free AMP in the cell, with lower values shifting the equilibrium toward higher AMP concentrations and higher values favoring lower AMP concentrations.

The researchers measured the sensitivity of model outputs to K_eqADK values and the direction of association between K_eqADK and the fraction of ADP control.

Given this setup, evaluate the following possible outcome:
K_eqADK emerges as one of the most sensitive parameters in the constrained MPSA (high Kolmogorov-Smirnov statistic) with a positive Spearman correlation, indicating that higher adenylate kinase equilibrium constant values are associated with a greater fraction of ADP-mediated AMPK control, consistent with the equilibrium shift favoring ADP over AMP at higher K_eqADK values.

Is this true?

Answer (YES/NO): YES